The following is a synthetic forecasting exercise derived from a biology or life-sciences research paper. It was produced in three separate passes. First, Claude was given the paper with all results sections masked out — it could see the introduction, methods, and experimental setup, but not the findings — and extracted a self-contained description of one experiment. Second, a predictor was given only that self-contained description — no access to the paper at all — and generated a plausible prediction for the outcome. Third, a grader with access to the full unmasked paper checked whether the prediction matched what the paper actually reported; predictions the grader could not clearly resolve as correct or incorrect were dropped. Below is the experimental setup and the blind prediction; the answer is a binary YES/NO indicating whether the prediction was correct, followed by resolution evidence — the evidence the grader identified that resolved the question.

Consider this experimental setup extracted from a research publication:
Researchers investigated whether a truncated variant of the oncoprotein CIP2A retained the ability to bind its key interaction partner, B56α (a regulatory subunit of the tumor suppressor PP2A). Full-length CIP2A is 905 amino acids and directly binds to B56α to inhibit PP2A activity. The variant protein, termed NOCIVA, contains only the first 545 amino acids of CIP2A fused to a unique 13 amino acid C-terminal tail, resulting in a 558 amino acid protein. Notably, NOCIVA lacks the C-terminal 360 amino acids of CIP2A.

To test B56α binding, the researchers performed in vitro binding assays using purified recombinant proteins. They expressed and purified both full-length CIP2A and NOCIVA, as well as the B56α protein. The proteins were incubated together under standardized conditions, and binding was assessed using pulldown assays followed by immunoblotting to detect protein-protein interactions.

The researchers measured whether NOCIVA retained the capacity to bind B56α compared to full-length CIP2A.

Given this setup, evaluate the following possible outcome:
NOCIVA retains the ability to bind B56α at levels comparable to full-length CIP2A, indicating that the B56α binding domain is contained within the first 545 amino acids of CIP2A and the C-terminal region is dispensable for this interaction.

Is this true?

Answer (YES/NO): YES